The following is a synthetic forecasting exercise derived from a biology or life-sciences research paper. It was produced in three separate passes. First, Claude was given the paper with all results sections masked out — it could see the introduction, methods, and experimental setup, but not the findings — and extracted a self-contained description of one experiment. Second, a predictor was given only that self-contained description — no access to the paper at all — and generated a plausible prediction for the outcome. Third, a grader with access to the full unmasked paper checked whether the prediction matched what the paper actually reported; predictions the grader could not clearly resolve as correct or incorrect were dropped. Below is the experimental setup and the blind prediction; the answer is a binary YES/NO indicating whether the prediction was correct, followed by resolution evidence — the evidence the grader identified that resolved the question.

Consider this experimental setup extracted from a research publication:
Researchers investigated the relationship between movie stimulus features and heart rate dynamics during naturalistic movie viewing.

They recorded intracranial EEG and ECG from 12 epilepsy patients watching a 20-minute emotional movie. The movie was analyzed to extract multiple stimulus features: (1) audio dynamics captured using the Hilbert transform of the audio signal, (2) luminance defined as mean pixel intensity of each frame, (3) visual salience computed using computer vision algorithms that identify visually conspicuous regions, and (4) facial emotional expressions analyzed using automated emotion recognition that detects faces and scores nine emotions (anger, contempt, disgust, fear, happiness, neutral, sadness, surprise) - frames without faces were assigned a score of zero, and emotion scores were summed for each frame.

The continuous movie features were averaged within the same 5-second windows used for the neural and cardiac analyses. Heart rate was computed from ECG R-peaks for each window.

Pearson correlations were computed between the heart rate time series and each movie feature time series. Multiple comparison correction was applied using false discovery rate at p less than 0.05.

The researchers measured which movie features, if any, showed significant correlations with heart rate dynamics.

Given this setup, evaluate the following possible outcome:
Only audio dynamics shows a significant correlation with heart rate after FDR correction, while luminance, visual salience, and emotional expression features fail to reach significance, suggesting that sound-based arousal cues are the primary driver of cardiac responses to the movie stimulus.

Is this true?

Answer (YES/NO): YES